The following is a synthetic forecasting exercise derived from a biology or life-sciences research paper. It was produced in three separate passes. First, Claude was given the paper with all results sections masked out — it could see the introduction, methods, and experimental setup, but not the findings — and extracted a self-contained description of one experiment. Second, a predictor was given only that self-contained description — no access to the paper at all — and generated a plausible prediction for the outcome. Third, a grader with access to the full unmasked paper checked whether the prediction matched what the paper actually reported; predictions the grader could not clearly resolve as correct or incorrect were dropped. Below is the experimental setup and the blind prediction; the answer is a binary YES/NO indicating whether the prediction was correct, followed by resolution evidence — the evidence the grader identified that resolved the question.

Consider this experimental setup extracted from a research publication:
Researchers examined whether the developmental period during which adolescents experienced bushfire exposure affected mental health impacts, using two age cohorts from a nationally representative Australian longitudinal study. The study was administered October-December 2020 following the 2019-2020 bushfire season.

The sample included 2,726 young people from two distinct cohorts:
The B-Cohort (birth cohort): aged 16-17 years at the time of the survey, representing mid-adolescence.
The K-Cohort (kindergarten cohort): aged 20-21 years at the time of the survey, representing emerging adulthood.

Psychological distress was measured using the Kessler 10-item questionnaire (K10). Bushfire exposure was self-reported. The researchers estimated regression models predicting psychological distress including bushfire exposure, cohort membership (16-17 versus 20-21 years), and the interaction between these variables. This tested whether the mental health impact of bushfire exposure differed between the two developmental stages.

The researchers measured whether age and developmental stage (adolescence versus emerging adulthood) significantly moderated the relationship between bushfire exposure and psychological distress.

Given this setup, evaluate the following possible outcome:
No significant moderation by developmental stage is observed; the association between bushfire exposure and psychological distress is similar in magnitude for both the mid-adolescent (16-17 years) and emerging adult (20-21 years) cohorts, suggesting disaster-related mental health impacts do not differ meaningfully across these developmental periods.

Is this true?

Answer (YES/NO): YES